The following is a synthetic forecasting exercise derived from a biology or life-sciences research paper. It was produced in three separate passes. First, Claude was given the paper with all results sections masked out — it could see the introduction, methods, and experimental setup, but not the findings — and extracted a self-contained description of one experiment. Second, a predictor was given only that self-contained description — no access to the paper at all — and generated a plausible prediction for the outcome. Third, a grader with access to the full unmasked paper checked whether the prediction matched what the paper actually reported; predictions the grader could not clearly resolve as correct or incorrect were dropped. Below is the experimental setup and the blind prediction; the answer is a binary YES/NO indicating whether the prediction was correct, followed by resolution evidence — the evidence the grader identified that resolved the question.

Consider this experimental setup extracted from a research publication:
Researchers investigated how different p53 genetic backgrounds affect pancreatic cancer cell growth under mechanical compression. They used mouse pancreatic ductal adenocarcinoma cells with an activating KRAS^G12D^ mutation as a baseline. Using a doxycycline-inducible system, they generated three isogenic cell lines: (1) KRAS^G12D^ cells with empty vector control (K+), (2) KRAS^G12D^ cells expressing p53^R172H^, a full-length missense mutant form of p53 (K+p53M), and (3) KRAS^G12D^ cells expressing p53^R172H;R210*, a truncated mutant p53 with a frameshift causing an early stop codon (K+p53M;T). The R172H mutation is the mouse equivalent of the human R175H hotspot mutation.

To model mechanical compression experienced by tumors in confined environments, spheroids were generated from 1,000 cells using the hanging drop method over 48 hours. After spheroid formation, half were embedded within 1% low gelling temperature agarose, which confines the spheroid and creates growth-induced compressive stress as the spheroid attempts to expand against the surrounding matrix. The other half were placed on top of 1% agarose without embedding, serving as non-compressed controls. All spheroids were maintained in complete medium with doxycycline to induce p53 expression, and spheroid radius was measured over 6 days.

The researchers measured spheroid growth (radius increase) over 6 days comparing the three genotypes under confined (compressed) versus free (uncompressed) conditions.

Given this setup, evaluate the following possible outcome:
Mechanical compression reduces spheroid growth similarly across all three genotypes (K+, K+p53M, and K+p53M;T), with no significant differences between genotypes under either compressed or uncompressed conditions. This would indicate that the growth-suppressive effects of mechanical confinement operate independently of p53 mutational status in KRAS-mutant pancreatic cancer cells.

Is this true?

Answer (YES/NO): NO